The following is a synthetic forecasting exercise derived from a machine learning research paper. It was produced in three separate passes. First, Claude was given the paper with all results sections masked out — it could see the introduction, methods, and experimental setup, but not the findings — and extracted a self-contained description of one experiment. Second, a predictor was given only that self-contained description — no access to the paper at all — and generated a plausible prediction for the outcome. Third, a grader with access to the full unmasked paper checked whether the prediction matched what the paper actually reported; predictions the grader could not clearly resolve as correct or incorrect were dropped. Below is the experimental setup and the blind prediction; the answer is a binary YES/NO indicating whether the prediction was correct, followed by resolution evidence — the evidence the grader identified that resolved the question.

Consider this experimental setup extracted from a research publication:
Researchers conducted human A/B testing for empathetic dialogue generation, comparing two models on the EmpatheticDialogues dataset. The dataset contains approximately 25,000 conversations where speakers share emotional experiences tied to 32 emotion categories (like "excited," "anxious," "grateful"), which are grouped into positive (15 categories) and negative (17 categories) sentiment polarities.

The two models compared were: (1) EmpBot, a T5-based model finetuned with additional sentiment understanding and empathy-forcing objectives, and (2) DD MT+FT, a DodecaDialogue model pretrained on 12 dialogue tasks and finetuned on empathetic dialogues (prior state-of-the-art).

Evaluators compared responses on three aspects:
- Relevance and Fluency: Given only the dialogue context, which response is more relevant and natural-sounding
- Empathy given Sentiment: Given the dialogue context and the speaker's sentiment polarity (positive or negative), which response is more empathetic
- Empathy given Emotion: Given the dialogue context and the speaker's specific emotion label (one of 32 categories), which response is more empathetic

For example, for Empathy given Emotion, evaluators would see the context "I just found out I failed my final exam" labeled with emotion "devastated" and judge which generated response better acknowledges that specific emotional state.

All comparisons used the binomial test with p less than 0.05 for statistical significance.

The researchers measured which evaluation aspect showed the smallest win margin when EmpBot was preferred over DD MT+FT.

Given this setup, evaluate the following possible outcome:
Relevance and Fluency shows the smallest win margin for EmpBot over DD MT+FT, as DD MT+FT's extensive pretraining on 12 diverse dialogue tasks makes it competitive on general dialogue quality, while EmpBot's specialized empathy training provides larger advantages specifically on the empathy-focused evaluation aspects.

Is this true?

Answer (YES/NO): NO